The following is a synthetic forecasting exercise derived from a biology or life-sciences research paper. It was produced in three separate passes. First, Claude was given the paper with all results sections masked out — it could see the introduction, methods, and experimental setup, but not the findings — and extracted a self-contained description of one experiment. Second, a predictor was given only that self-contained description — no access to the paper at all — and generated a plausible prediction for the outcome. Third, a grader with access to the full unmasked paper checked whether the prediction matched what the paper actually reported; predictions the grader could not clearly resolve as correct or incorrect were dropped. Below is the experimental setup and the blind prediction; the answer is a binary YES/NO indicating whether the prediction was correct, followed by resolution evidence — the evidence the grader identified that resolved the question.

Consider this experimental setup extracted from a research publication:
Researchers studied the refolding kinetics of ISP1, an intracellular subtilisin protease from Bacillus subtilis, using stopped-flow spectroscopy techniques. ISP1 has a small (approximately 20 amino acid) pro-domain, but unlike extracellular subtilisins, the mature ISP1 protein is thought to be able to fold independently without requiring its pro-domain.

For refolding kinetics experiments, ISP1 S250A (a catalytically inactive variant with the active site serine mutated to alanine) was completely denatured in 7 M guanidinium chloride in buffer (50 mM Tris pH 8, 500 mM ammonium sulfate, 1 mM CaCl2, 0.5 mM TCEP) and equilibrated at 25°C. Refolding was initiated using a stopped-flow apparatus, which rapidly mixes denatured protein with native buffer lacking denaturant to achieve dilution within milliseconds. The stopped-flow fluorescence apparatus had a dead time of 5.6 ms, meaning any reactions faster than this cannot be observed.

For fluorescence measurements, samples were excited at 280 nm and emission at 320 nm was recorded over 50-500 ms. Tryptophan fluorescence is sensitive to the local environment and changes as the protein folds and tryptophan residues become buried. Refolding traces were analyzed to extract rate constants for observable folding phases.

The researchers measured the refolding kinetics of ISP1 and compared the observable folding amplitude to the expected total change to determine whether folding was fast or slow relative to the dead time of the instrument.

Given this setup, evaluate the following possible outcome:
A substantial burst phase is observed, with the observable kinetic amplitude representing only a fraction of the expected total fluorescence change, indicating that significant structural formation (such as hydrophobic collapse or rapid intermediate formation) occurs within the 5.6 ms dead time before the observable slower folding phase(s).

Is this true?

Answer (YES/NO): NO